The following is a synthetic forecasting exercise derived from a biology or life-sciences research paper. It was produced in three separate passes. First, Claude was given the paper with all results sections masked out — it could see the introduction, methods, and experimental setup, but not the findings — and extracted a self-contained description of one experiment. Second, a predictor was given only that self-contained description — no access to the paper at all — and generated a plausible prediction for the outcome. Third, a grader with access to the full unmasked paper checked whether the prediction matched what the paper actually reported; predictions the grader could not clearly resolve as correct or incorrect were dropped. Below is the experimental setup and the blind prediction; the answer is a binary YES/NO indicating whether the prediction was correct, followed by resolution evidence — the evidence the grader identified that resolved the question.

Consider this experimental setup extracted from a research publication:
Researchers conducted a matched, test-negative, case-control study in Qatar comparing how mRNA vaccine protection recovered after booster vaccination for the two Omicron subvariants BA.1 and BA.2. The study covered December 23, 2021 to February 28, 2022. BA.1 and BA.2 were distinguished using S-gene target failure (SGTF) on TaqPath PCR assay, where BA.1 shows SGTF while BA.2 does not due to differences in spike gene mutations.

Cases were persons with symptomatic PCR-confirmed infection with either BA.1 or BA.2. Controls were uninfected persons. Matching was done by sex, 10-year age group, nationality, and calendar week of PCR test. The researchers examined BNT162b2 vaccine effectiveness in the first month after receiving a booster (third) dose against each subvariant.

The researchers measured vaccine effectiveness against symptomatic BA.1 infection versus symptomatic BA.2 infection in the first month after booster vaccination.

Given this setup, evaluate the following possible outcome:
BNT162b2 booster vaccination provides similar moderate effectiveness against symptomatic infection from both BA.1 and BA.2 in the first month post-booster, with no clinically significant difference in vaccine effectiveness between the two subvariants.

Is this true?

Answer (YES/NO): YES